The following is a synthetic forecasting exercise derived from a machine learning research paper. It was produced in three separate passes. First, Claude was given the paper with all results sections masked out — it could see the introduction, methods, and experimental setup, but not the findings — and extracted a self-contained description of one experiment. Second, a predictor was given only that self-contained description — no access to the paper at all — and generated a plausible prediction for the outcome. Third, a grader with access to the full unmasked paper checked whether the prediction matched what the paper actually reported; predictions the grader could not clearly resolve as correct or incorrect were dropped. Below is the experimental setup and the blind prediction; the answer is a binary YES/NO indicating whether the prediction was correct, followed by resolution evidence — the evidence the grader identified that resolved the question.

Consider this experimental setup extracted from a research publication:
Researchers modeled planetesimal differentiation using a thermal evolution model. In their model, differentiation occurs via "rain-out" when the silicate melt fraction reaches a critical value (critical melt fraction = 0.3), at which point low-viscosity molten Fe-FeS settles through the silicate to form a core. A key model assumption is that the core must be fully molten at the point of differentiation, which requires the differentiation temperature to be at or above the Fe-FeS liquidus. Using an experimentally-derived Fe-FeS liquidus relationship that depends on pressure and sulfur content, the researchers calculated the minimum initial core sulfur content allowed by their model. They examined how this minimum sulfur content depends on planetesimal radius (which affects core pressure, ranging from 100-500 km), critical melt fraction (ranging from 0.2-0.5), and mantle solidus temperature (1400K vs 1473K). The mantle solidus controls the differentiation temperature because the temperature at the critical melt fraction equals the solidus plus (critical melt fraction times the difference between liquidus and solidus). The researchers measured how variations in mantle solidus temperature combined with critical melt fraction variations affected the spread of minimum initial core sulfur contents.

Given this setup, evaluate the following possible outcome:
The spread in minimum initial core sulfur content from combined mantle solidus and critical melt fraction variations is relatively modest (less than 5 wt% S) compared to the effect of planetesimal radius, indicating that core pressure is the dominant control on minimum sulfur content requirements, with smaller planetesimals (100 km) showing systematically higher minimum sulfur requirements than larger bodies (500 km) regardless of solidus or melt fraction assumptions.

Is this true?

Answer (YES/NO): NO